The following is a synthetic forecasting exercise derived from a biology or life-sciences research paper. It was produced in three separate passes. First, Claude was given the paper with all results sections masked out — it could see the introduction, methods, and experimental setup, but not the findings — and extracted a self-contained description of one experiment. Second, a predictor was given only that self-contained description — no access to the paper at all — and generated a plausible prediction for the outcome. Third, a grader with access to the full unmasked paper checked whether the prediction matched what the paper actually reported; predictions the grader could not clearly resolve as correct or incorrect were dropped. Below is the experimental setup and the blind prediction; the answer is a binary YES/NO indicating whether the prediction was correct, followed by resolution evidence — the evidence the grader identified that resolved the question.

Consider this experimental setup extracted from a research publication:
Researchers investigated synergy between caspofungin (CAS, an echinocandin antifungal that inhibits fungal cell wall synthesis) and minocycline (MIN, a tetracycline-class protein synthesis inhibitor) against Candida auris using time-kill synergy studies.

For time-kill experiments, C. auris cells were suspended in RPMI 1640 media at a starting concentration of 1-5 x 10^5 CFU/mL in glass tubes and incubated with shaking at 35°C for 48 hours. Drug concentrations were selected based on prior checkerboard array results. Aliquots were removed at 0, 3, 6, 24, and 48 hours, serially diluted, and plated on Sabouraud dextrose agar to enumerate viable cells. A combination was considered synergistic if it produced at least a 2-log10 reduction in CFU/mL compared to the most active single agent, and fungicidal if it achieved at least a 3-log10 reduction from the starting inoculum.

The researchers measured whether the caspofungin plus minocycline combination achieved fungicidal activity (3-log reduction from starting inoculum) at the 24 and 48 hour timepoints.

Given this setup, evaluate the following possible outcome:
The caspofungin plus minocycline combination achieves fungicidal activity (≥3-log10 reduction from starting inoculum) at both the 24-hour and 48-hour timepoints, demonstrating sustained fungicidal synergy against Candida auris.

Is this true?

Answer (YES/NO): NO